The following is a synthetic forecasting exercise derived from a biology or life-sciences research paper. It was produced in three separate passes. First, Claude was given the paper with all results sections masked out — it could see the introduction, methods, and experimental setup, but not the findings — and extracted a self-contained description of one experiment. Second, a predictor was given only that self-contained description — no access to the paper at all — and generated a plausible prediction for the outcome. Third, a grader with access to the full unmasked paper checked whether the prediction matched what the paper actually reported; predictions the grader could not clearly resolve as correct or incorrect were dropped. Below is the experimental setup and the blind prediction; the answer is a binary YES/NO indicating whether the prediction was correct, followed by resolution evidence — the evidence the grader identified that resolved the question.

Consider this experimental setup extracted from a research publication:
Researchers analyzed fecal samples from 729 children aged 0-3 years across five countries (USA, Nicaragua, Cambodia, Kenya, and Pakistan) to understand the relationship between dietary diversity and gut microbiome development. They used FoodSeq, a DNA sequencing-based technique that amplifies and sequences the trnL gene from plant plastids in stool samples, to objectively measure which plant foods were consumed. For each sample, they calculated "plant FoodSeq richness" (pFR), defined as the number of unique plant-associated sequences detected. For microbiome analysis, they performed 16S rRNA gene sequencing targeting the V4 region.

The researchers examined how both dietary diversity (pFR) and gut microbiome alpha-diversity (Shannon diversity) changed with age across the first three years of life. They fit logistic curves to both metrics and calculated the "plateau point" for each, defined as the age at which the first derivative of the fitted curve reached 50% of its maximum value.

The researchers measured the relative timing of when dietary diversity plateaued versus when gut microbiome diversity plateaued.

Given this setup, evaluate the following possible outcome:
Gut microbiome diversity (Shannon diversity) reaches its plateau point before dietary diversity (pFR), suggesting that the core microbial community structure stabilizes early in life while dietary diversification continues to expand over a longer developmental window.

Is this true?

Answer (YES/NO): NO